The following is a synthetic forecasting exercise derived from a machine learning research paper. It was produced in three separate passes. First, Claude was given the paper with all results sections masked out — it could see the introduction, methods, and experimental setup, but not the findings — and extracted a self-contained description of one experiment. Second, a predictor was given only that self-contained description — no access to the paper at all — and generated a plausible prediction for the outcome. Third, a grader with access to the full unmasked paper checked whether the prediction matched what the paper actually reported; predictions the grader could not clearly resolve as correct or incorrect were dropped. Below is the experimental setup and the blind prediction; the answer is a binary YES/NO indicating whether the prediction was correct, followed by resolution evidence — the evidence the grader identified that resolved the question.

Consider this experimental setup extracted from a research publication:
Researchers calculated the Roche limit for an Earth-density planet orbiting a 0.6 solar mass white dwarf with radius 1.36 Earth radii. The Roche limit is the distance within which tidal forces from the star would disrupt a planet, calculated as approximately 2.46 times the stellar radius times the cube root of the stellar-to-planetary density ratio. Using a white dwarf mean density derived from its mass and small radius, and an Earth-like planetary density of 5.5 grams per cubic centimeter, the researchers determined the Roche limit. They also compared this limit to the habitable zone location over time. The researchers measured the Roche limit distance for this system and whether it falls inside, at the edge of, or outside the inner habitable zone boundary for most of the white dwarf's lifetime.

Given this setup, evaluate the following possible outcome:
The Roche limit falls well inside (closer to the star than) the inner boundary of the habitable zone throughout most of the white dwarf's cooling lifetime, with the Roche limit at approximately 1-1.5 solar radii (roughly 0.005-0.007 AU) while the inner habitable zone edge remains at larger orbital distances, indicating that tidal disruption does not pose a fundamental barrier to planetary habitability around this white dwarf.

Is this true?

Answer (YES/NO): YES